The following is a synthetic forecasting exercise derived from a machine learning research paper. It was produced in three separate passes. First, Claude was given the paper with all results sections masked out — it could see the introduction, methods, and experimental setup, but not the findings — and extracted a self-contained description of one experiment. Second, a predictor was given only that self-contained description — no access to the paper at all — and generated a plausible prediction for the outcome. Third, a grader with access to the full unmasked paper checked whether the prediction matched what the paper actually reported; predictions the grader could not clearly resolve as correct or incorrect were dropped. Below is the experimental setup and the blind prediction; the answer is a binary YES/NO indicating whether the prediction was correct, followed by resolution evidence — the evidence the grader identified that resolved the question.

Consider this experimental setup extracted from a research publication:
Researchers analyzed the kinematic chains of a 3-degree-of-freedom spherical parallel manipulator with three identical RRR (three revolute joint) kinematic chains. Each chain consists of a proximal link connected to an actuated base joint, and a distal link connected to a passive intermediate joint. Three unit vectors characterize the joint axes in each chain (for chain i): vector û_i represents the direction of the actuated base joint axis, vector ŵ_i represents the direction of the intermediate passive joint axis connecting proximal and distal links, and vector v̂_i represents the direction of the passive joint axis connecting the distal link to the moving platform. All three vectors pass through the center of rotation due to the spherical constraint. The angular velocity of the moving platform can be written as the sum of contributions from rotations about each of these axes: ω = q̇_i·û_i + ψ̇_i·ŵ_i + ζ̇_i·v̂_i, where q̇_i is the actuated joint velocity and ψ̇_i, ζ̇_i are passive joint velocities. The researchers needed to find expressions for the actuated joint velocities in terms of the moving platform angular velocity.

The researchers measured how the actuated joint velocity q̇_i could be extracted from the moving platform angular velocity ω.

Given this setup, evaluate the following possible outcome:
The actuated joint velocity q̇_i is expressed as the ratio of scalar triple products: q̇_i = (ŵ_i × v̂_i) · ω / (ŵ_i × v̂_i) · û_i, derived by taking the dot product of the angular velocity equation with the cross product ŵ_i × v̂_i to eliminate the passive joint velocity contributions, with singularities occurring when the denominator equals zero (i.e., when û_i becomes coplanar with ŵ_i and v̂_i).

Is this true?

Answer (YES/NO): YES